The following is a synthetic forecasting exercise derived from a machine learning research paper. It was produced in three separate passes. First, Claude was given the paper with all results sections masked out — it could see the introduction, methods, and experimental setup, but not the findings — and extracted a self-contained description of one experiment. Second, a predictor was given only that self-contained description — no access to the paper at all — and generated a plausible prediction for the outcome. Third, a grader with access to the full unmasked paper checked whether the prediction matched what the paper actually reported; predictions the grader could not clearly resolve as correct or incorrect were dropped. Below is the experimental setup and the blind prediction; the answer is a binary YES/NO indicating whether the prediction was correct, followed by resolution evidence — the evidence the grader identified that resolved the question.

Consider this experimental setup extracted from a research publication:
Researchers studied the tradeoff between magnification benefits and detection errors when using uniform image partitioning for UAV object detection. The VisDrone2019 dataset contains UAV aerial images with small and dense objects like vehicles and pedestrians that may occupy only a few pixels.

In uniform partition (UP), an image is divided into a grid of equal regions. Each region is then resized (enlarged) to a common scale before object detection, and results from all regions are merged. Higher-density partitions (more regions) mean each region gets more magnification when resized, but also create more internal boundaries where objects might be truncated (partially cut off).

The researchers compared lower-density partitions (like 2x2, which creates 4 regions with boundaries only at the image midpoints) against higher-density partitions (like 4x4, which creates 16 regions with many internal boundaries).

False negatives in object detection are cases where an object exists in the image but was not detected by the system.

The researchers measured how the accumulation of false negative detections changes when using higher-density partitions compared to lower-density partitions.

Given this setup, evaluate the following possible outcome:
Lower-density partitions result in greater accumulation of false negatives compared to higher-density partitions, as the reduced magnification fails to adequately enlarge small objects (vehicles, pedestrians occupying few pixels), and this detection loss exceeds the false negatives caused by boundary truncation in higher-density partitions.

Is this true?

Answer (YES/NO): NO